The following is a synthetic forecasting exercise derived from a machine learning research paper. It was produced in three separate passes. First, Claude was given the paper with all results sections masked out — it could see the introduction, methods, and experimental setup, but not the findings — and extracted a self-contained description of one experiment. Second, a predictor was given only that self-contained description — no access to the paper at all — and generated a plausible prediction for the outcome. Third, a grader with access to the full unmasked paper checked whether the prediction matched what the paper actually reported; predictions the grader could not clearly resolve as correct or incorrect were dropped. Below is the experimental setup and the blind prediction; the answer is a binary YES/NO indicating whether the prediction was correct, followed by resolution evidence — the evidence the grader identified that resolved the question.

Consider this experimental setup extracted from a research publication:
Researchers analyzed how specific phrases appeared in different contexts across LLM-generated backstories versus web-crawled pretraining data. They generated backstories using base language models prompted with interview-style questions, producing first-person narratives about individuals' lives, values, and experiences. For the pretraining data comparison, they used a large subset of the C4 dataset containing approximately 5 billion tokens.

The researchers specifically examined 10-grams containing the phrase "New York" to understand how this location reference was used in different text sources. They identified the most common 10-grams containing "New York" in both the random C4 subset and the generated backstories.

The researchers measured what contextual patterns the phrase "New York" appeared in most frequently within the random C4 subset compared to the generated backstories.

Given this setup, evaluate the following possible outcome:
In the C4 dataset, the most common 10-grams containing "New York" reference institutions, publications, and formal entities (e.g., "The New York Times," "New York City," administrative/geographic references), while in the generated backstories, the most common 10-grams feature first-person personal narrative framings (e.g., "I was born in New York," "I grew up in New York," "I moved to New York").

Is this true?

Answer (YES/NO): NO